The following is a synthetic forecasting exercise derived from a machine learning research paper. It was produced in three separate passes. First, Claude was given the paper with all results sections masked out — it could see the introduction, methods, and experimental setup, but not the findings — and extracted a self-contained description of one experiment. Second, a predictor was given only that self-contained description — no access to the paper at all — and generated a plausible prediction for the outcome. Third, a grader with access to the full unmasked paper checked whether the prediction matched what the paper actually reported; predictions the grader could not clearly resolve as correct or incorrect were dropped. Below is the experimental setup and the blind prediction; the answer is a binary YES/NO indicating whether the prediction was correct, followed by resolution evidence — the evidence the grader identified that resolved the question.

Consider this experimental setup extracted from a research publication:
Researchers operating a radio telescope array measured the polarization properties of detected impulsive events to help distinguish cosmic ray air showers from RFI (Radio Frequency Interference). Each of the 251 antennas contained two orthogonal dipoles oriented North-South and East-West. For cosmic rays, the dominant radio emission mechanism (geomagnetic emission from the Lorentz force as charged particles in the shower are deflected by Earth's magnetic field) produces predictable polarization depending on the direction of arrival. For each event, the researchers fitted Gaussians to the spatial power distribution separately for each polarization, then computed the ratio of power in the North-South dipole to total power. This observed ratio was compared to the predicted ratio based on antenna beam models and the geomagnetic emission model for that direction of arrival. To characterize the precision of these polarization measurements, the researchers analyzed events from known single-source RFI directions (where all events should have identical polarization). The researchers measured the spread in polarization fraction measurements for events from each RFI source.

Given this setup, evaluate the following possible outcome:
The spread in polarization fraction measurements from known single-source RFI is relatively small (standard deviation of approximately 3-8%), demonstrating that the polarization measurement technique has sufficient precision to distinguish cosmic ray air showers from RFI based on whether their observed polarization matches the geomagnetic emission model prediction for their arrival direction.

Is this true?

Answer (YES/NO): NO